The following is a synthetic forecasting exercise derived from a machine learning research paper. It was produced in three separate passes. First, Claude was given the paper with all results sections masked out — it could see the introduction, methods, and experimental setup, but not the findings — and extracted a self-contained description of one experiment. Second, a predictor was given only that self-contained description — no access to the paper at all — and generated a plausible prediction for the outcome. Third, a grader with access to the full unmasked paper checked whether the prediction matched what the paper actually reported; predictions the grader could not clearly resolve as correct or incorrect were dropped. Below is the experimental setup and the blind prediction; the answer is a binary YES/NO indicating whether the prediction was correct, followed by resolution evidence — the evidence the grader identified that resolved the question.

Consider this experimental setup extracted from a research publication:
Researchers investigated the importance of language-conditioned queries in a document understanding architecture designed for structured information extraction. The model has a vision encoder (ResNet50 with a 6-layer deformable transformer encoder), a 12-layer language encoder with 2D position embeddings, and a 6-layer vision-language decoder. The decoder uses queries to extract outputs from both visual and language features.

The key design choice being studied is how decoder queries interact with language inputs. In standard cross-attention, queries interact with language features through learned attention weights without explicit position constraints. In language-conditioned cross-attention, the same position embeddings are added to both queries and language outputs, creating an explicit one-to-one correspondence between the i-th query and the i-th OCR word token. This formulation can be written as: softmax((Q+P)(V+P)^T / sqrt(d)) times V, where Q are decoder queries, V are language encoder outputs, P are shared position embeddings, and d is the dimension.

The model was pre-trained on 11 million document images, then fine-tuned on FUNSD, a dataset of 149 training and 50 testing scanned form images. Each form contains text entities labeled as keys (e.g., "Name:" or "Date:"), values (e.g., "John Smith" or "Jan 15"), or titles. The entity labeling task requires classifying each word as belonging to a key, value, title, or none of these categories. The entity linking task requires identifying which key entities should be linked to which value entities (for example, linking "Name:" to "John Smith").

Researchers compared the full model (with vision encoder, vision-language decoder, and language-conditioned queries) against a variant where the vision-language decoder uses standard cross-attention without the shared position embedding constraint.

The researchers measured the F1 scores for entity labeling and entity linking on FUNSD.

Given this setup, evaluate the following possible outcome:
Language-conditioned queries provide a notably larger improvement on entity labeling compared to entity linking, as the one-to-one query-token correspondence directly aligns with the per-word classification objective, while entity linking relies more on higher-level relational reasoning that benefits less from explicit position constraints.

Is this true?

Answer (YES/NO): NO